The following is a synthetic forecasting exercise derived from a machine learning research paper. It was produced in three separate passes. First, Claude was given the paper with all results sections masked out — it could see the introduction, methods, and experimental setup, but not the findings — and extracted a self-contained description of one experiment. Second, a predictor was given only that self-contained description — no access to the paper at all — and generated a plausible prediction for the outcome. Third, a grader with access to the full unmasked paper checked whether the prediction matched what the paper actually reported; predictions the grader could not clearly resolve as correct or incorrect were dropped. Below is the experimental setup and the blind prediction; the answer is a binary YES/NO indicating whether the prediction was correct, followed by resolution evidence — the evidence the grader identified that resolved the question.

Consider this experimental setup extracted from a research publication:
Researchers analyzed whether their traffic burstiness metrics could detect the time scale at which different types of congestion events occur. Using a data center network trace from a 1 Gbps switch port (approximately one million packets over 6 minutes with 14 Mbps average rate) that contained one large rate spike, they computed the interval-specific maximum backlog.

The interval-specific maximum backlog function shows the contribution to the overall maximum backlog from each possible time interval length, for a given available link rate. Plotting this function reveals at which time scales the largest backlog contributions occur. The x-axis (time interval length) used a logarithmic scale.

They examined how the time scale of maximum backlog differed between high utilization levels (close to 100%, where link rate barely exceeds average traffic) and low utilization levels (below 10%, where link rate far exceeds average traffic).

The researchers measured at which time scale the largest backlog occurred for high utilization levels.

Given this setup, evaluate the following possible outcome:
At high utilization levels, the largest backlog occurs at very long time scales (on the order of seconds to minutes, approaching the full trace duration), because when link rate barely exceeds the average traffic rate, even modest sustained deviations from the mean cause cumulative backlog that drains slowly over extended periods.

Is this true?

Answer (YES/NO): YES